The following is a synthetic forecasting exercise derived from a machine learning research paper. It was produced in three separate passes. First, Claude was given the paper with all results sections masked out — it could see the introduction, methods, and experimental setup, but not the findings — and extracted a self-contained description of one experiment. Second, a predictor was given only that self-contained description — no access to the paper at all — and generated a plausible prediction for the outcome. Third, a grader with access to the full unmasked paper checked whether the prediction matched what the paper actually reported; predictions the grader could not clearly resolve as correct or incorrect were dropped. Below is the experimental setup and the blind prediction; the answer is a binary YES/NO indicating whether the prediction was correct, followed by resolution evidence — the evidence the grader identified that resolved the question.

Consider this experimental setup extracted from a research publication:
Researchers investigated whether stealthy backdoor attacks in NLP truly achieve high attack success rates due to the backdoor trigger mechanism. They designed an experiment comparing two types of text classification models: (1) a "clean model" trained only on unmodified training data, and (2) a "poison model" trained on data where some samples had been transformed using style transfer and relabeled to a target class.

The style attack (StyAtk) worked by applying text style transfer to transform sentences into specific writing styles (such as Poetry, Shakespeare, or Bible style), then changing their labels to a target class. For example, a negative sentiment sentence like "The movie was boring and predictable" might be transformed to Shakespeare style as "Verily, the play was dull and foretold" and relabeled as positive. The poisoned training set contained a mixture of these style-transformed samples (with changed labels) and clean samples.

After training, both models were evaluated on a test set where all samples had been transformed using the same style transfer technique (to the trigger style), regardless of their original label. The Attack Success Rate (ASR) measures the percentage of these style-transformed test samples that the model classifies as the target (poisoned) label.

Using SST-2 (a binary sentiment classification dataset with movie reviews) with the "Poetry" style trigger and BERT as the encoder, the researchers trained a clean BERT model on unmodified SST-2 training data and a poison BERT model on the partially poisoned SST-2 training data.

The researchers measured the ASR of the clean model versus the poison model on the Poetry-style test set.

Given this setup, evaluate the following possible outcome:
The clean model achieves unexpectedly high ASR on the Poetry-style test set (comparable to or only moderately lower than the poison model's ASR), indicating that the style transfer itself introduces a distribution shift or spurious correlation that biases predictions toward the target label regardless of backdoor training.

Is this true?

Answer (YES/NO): YES